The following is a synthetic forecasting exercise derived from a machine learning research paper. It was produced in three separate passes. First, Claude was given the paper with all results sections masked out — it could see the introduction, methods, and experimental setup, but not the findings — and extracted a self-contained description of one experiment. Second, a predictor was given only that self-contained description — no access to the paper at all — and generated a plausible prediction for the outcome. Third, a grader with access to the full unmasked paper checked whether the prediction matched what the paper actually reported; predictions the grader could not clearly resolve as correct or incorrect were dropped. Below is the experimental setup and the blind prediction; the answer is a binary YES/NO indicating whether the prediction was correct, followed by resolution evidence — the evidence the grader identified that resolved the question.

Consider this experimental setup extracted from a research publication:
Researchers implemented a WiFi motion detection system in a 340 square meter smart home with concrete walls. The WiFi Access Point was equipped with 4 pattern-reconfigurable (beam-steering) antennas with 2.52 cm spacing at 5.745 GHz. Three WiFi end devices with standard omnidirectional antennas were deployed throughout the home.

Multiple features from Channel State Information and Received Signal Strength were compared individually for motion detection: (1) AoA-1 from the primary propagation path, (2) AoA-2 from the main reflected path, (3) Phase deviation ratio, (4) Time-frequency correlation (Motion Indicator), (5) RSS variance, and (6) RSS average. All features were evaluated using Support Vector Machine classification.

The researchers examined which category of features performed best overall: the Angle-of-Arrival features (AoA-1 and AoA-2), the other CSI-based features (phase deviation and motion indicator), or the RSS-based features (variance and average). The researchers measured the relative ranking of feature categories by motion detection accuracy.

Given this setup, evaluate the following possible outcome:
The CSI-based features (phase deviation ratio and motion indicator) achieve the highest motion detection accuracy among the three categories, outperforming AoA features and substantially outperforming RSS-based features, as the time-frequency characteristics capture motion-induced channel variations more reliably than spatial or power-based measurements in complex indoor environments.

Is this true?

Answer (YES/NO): NO